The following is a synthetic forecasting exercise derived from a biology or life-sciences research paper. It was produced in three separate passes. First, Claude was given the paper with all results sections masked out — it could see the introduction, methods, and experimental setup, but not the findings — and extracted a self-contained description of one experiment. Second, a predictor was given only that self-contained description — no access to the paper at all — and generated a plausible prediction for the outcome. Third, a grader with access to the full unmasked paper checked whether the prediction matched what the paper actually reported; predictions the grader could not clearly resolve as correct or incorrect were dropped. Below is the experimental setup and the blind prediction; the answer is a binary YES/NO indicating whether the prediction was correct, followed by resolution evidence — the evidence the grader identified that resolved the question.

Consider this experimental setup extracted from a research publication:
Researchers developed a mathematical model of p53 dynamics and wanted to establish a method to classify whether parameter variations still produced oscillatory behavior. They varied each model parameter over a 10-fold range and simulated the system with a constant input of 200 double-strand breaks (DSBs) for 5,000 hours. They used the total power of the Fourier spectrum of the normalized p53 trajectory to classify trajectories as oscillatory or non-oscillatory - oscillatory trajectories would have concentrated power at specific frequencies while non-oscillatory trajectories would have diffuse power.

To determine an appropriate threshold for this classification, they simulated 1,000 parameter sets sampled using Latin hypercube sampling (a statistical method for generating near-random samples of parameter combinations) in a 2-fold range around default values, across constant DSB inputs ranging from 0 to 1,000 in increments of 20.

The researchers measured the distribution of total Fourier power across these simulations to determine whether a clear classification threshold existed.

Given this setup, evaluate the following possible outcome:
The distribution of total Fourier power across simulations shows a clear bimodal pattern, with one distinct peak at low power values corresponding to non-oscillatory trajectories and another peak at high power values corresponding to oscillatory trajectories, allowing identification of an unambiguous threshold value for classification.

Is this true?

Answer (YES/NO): YES